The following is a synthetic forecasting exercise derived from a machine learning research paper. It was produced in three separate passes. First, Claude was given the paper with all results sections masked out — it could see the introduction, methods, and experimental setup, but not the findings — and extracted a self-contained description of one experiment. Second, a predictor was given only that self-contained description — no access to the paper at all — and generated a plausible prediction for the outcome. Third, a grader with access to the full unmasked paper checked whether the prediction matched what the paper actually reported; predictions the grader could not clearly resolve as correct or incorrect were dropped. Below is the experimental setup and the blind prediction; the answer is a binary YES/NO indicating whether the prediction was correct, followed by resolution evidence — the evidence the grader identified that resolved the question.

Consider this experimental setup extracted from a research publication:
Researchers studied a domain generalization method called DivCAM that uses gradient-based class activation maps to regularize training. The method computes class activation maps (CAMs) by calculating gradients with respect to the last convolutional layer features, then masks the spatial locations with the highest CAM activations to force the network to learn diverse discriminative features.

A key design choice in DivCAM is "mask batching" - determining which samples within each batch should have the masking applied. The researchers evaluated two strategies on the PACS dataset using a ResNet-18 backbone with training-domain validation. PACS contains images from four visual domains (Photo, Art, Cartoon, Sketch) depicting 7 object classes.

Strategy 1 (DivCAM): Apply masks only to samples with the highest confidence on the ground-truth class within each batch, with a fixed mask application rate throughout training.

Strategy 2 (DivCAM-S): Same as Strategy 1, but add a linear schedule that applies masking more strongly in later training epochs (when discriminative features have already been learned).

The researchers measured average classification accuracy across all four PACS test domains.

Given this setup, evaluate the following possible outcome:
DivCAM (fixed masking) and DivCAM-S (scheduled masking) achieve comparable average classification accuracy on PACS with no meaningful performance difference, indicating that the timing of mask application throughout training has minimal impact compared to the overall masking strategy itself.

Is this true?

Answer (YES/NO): NO